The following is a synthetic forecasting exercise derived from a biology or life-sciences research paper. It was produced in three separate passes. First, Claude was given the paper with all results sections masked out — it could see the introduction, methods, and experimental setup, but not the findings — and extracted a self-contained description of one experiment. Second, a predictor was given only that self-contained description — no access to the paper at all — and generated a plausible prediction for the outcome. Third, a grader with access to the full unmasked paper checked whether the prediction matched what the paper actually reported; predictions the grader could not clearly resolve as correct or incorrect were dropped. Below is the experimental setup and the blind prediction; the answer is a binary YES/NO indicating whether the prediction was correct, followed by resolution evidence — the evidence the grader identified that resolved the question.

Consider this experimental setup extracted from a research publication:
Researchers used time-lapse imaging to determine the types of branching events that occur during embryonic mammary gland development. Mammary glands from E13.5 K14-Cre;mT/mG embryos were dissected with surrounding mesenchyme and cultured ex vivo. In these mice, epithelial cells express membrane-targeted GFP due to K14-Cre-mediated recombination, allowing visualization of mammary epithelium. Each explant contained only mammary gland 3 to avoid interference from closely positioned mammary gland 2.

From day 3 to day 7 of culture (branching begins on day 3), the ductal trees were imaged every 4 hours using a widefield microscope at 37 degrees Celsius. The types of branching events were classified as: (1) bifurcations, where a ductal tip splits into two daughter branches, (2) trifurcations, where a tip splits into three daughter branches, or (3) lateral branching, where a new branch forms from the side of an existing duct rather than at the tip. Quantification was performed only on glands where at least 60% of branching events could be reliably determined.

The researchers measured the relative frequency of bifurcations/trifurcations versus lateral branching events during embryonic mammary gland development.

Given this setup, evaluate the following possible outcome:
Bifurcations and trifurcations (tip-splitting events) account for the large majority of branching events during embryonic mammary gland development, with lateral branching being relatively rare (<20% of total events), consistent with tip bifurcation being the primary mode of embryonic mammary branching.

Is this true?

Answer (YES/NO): NO